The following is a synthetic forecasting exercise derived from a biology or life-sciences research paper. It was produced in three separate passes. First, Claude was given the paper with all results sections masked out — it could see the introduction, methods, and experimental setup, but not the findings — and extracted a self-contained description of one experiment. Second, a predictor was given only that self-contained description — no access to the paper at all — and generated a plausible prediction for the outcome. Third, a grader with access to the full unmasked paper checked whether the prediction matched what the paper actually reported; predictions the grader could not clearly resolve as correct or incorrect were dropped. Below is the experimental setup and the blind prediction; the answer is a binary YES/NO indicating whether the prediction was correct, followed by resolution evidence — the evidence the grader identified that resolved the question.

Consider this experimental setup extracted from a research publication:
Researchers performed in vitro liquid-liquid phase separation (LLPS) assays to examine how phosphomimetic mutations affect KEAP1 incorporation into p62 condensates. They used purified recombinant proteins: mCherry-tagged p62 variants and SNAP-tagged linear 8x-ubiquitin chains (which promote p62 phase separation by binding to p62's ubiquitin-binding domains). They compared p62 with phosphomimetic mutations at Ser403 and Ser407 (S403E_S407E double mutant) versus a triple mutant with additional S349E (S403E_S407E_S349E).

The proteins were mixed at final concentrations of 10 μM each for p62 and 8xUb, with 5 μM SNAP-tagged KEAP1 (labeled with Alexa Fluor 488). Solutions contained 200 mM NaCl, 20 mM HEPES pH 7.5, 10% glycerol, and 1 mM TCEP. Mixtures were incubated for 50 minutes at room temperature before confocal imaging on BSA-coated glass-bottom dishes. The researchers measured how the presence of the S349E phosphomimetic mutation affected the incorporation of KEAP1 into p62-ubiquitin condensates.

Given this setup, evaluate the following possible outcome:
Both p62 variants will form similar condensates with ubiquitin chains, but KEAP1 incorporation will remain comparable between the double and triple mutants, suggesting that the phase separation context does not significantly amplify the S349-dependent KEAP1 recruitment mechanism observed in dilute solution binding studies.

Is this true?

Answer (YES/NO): NO